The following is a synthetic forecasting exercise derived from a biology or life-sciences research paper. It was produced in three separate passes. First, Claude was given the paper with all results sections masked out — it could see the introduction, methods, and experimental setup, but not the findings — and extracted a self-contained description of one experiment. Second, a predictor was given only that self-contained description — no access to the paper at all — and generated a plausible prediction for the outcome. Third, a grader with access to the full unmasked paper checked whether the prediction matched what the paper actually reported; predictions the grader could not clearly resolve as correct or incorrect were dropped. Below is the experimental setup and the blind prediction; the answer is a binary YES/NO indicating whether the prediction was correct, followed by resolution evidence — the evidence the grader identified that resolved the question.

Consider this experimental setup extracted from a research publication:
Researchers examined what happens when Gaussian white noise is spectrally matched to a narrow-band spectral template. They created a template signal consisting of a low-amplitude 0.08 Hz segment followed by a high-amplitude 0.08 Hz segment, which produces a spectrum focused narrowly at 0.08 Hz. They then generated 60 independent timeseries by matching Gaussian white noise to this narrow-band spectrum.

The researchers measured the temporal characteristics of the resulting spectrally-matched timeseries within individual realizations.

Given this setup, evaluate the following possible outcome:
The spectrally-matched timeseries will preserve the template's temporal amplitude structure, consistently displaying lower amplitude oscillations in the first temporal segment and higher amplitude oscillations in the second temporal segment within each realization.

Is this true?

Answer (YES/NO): NO